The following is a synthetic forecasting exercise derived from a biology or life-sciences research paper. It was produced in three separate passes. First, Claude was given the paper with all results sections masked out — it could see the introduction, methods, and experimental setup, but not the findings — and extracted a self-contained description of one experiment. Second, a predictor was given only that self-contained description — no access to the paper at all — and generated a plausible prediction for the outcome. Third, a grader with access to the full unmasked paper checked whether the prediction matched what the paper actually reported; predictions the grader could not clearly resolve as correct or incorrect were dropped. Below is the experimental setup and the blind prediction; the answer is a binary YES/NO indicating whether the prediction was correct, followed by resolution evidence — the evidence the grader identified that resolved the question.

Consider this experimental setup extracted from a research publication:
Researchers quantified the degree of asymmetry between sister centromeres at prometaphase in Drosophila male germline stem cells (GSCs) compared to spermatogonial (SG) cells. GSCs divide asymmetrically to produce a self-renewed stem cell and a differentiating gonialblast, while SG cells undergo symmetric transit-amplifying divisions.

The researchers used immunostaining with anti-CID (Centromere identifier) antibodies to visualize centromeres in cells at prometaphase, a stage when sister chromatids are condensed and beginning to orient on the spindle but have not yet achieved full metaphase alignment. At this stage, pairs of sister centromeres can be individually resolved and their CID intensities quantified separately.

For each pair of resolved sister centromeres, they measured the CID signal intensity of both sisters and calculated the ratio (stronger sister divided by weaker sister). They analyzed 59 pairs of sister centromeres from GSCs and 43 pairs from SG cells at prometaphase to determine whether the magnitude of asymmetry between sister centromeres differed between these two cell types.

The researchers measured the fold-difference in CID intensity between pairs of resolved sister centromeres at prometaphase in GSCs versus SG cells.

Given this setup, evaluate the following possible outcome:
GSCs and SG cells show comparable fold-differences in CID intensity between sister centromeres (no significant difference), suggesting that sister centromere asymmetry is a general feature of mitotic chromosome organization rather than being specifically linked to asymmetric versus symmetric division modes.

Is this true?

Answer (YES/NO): NO